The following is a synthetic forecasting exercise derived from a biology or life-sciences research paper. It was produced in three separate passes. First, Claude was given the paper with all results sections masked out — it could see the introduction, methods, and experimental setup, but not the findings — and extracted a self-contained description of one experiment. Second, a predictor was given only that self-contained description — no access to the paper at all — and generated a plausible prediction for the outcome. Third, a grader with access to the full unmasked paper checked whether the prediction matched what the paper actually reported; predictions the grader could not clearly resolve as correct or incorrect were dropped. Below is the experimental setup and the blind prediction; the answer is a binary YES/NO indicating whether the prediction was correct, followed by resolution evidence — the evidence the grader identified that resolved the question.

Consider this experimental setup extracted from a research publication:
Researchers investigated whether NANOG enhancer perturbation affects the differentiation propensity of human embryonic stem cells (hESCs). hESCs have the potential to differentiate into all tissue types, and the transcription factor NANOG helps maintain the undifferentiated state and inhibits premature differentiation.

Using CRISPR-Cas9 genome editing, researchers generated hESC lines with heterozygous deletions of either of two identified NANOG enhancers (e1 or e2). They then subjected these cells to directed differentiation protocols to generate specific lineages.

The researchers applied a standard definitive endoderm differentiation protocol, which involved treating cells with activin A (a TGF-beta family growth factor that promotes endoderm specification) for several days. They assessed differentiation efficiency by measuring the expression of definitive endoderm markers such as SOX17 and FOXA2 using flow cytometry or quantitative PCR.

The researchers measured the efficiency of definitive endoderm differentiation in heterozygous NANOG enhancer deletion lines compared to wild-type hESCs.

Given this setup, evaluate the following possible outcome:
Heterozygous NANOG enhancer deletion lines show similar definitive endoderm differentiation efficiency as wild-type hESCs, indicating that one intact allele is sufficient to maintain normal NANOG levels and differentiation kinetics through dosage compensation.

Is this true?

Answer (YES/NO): NO